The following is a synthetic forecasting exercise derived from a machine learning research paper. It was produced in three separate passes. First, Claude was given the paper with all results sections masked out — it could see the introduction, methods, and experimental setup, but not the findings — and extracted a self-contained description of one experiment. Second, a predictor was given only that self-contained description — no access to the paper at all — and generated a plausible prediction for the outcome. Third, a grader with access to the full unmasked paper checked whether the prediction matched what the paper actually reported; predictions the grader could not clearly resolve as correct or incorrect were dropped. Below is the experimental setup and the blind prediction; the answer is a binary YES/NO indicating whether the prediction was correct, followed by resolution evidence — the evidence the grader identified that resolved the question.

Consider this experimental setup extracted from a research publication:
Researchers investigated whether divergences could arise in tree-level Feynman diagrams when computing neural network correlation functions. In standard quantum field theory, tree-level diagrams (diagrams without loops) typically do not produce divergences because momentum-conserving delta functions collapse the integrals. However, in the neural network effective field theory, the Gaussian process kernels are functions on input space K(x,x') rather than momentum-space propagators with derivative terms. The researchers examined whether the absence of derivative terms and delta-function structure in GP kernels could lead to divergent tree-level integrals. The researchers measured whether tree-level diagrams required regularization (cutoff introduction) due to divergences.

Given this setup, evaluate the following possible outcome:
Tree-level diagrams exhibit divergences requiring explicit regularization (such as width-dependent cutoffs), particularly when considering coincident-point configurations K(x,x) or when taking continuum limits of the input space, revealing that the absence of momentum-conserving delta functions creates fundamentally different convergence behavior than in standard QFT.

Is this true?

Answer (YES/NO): NO